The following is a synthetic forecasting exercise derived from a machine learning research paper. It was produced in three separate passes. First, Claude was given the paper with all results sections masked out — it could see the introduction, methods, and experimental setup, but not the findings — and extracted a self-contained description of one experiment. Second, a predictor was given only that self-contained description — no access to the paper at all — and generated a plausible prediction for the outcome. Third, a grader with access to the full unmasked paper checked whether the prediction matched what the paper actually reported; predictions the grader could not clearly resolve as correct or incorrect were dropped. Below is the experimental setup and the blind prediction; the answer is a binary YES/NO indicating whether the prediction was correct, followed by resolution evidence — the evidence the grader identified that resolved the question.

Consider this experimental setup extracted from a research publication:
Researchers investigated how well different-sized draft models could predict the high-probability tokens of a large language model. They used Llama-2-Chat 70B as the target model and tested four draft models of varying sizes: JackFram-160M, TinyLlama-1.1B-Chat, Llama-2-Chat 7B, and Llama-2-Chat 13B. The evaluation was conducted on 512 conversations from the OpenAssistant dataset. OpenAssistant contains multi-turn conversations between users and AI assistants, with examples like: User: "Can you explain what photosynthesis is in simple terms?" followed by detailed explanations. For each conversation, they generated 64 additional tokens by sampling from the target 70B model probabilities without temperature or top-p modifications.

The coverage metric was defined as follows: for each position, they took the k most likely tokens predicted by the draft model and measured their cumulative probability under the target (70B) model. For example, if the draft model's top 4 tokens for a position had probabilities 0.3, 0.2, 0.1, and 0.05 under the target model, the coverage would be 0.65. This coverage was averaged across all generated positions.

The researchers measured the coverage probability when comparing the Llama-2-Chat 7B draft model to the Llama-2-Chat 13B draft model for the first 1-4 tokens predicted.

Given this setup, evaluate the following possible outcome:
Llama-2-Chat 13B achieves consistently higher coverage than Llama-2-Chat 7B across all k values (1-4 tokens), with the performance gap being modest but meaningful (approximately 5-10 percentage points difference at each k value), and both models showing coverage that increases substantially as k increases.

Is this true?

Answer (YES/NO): NO